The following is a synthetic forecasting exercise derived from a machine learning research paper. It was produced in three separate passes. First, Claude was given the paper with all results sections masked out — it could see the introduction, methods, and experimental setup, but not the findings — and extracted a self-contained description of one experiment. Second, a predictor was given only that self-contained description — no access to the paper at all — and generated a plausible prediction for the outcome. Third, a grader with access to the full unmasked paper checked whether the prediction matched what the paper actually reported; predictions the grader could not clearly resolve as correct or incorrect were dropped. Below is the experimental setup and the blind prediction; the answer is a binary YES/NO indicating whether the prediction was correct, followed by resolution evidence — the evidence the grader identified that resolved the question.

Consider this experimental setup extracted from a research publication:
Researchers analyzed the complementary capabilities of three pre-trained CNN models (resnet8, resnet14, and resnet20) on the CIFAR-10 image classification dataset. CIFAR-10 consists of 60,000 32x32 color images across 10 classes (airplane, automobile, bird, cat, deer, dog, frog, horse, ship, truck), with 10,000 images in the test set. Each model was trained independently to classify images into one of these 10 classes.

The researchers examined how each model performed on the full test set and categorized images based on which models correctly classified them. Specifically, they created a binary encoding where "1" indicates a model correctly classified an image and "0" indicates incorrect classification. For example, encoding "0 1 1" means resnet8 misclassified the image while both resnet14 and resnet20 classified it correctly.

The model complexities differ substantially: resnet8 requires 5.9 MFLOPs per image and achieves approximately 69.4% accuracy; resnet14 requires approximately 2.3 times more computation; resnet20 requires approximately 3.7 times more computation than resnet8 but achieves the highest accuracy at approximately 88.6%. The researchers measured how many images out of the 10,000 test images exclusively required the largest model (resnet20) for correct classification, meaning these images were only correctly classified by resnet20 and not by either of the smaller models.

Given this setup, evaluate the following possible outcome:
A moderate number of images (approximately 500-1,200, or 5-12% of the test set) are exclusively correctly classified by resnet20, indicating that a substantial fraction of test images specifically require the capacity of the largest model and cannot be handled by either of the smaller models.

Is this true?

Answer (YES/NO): YES